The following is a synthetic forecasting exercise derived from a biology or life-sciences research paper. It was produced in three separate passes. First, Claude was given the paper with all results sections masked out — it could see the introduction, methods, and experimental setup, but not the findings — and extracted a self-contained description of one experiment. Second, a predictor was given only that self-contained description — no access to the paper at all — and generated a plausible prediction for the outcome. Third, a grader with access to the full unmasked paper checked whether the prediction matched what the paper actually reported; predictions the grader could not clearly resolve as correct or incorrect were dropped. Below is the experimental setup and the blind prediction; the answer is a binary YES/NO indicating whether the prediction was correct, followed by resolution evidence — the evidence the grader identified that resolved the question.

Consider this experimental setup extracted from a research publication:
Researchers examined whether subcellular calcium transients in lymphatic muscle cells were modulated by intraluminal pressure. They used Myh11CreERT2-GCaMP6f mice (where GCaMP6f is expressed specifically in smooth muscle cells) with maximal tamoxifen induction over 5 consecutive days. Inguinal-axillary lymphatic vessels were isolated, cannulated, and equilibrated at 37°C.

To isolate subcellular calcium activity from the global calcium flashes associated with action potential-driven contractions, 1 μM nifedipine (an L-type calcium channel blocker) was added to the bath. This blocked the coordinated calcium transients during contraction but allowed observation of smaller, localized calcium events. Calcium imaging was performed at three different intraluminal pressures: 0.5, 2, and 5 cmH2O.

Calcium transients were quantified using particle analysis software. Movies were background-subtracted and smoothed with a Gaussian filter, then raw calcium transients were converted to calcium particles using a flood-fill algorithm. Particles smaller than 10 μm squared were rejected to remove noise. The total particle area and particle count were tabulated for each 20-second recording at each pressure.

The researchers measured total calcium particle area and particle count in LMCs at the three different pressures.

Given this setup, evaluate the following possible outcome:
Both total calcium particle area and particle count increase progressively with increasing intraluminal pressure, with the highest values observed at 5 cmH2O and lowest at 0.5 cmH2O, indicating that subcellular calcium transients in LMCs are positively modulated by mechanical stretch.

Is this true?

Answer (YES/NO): YES